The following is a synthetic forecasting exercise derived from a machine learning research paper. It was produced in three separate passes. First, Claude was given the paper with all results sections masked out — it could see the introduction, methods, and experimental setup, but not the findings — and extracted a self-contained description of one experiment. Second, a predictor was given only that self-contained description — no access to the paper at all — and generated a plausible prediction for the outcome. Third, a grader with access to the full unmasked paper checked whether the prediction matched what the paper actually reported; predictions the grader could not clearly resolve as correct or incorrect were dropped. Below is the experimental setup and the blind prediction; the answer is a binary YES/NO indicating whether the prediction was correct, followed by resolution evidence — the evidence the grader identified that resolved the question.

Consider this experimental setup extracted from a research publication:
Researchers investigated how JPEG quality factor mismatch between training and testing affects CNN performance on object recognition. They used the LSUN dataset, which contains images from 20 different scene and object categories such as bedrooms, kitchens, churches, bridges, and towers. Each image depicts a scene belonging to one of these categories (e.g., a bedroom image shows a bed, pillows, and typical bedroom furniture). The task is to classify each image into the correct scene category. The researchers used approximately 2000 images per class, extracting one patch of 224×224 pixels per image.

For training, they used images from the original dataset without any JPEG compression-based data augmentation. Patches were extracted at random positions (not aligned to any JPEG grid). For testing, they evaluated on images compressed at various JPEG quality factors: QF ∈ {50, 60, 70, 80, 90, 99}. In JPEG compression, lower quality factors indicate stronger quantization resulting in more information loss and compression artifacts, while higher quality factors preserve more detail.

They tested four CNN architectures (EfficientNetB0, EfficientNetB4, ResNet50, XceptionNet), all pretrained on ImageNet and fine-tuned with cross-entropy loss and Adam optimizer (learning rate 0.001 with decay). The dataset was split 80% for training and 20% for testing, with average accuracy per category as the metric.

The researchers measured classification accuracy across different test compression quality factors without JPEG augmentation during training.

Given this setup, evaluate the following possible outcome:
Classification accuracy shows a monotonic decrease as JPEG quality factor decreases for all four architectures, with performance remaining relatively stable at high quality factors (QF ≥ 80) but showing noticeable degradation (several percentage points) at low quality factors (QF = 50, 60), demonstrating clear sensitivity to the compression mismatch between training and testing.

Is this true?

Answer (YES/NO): NO